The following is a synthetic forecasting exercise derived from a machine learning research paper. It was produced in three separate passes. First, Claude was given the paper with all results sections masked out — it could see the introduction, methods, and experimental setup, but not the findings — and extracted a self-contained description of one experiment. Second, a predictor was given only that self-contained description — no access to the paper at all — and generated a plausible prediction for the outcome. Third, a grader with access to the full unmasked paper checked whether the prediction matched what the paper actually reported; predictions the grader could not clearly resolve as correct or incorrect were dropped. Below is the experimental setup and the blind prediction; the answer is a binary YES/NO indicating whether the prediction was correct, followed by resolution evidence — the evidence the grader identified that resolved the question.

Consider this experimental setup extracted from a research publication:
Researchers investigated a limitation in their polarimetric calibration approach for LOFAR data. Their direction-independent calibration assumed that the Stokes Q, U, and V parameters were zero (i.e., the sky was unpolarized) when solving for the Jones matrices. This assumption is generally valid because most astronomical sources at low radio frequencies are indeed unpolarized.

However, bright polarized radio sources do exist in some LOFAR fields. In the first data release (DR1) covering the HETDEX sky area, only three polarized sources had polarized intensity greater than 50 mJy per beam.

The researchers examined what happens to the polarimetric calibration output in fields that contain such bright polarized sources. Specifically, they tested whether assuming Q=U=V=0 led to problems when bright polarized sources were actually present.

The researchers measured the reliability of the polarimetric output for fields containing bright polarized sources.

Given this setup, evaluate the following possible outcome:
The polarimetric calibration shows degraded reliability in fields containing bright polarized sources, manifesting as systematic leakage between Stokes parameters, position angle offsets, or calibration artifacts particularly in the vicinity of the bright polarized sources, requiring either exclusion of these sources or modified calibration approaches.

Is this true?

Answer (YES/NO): YES